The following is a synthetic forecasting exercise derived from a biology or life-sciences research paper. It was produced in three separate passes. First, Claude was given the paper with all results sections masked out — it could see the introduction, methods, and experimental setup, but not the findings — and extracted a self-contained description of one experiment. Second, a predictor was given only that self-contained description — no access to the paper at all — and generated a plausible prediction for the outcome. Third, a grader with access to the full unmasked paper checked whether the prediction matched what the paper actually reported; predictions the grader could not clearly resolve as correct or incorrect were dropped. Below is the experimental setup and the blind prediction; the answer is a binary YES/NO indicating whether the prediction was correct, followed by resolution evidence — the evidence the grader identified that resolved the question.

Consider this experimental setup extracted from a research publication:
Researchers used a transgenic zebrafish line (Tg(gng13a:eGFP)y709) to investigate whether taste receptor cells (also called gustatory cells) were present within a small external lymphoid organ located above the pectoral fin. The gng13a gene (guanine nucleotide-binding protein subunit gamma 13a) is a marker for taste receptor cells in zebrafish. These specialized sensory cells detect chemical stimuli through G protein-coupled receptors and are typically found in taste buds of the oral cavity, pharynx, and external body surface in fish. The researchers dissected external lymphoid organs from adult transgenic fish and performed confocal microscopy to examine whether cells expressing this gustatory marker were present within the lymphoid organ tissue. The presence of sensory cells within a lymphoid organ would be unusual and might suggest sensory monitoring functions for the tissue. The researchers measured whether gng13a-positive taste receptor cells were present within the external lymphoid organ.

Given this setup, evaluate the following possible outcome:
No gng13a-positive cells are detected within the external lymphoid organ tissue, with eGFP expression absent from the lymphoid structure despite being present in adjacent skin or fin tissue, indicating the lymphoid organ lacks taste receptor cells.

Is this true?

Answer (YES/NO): NO